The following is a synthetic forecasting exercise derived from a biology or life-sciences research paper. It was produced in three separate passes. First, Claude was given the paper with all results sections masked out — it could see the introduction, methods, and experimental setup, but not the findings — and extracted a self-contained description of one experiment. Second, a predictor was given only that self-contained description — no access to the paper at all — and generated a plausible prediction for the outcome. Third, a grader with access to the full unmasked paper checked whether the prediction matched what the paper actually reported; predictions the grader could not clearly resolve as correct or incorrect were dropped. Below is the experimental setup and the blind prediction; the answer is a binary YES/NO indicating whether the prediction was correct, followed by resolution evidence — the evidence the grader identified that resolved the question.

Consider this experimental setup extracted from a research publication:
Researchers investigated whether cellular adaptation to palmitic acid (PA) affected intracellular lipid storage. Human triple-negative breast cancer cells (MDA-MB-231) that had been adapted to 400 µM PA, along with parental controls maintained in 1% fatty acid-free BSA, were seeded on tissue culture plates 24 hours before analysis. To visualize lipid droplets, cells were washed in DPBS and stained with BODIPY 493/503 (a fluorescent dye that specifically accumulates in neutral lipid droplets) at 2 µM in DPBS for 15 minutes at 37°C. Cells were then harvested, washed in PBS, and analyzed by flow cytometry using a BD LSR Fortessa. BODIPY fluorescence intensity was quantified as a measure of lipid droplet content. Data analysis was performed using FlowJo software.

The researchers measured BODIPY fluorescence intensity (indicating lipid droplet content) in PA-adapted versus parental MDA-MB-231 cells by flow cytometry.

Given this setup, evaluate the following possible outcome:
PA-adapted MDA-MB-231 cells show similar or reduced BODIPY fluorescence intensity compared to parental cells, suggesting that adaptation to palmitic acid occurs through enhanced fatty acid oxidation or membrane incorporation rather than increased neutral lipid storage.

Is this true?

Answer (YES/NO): NO